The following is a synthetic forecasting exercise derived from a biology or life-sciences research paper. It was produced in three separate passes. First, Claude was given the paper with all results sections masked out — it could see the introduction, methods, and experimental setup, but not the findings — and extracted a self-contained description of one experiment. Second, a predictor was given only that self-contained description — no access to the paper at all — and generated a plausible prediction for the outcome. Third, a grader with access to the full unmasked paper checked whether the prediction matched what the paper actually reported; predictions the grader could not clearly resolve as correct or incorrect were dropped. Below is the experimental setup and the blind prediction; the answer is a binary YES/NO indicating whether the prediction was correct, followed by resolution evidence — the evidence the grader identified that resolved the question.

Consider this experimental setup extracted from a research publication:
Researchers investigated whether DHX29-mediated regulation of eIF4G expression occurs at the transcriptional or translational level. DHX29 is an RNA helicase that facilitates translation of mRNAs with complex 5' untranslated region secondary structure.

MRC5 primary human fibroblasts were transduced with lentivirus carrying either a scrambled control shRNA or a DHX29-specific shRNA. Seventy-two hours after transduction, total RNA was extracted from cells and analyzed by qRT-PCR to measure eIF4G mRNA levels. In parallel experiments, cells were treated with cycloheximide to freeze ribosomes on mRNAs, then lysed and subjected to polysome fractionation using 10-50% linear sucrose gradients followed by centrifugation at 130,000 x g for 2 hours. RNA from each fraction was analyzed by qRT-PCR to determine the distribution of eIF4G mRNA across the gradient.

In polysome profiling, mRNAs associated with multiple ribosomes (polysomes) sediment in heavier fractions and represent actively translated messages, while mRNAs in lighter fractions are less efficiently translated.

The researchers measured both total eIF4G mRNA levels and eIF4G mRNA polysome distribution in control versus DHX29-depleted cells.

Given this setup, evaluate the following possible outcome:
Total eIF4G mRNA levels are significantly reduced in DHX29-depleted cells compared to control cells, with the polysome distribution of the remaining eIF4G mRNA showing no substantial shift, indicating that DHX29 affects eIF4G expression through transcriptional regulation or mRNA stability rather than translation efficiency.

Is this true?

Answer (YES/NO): NO